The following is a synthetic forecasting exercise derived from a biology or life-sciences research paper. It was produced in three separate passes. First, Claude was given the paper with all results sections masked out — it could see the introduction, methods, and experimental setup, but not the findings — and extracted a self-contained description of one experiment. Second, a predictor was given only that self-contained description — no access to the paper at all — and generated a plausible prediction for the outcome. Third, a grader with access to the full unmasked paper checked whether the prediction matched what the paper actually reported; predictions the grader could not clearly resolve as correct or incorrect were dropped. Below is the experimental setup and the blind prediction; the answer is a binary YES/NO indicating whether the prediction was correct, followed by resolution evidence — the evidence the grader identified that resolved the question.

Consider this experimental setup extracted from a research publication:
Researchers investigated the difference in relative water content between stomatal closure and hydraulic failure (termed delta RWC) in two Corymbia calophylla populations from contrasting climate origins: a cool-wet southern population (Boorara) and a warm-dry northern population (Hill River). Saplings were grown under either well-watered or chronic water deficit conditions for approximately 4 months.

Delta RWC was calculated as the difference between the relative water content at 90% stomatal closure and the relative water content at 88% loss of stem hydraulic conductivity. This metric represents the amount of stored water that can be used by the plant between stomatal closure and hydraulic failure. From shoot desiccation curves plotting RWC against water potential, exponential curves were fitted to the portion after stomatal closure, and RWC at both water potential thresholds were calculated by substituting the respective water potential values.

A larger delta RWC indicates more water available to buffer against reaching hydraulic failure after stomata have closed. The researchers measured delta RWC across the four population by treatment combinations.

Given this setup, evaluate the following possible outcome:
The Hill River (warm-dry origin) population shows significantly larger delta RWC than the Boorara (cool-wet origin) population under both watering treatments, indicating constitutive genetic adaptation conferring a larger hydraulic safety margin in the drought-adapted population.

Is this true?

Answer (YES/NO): NO